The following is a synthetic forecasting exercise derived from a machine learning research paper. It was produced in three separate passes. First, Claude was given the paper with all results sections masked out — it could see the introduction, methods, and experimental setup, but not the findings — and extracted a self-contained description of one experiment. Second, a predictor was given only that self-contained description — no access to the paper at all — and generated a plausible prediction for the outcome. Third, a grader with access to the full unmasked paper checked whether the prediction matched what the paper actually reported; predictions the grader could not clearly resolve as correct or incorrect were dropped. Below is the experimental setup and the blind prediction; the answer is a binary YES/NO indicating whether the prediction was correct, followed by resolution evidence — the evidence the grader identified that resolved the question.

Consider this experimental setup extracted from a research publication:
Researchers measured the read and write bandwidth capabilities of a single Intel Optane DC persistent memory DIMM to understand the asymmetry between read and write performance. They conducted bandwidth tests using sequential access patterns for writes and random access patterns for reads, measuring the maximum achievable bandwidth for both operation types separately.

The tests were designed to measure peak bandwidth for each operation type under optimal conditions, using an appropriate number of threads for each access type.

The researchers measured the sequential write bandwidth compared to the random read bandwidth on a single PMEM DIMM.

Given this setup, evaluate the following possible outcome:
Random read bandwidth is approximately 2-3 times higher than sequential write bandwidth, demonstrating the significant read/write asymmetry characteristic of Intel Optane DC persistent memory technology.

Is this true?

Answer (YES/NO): YES